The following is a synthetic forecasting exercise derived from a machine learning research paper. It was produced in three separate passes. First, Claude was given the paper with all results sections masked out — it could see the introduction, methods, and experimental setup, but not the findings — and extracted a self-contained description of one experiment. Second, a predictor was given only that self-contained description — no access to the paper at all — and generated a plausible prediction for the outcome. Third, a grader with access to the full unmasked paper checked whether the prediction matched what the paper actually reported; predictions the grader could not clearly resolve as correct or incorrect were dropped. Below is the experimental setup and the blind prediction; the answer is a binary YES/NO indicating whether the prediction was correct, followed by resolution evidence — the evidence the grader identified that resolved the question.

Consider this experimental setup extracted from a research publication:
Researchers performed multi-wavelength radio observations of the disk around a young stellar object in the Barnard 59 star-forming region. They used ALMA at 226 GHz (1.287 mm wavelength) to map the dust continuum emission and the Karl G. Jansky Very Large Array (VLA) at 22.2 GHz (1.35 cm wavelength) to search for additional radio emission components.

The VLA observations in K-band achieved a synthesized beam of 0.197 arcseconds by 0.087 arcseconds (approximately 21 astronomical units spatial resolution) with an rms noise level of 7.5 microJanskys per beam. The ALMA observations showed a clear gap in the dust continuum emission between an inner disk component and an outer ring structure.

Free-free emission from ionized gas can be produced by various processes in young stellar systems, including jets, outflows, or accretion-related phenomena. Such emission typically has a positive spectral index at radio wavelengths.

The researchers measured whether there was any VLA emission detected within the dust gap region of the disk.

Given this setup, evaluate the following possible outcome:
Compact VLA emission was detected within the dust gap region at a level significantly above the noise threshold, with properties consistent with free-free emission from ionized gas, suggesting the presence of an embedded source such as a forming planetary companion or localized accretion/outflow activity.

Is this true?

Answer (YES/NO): YES